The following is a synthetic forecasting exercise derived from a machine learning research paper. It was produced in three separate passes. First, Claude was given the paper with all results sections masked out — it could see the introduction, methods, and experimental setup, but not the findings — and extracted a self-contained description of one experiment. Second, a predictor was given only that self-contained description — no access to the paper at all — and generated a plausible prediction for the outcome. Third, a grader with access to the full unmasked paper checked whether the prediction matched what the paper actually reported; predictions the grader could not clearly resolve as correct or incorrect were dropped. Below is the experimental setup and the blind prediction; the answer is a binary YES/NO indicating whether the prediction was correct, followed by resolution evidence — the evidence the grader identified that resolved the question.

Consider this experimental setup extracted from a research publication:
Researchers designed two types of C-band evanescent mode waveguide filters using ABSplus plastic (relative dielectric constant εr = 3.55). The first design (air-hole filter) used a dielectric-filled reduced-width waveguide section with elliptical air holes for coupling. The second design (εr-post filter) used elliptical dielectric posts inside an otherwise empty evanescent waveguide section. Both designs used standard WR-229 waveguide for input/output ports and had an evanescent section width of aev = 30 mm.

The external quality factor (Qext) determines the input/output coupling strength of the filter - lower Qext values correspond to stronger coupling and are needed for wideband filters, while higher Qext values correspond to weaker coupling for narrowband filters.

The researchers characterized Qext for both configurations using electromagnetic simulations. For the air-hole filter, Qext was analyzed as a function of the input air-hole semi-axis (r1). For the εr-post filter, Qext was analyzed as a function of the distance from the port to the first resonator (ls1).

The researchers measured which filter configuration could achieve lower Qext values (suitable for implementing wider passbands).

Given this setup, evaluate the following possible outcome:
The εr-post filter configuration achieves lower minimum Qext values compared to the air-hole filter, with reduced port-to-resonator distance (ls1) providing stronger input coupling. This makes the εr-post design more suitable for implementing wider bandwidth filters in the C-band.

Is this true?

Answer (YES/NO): YES